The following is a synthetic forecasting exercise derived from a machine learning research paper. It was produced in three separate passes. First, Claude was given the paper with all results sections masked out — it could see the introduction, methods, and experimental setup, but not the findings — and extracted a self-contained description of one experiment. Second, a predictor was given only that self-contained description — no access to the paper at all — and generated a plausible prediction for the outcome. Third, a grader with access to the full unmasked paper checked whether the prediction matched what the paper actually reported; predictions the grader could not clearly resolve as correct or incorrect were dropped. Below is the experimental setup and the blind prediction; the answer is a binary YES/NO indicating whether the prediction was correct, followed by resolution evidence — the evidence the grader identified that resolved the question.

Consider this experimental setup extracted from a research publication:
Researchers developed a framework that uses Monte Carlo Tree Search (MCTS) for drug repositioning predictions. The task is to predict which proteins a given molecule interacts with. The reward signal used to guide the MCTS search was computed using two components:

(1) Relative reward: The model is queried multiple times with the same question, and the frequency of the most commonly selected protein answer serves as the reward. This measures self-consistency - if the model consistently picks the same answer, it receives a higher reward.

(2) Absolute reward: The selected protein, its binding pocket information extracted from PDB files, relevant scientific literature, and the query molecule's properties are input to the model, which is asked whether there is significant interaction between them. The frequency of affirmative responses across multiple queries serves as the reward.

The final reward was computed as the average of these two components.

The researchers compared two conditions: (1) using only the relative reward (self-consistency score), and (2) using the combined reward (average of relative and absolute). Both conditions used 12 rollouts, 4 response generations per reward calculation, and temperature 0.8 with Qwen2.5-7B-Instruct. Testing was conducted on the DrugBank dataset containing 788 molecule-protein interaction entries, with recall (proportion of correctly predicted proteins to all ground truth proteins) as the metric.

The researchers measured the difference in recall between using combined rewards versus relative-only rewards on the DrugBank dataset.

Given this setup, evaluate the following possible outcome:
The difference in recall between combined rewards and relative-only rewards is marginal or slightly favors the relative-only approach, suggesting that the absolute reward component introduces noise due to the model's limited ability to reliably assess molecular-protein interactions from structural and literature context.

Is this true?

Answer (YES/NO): NO